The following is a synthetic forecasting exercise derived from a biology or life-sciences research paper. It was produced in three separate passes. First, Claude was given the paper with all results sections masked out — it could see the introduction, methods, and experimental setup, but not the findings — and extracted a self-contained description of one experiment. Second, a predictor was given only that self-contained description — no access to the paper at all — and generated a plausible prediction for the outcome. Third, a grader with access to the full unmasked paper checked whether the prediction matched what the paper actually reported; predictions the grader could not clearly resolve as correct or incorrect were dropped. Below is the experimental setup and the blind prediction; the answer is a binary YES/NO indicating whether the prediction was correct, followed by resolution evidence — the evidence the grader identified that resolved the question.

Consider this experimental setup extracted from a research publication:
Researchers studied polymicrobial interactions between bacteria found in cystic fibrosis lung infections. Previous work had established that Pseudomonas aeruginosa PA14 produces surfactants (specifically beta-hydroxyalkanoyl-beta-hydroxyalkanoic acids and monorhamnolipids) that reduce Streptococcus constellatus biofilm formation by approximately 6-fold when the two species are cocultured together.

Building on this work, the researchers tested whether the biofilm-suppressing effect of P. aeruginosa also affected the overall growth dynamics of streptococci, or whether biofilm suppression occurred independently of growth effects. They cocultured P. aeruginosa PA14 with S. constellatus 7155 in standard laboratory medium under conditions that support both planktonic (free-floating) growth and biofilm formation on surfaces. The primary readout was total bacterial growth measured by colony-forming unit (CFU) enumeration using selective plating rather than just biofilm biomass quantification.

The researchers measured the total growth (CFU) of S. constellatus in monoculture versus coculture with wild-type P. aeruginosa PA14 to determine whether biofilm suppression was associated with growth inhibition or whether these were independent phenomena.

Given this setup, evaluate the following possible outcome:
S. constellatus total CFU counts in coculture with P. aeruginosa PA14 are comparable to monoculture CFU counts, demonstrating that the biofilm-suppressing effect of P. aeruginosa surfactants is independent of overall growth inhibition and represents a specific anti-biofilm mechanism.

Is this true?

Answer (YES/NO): NO